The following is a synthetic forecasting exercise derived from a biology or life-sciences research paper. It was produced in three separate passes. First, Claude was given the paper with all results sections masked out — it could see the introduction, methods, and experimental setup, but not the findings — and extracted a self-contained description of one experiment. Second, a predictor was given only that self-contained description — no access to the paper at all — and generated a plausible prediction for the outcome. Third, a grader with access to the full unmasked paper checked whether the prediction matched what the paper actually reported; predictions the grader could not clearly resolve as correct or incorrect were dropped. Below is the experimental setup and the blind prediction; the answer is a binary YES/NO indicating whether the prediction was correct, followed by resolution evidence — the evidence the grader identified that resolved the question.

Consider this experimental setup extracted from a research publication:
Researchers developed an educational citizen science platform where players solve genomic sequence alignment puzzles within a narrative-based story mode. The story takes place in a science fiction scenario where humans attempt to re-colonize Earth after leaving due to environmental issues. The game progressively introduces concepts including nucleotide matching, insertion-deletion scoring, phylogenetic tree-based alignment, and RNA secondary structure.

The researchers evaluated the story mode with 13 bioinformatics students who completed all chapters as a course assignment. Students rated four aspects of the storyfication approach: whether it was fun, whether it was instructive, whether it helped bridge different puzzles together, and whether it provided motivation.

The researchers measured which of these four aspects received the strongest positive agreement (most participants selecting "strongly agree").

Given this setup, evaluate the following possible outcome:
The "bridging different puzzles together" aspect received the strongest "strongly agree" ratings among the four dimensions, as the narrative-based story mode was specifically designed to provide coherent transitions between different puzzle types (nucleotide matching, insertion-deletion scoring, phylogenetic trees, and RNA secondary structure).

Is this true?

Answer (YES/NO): NO